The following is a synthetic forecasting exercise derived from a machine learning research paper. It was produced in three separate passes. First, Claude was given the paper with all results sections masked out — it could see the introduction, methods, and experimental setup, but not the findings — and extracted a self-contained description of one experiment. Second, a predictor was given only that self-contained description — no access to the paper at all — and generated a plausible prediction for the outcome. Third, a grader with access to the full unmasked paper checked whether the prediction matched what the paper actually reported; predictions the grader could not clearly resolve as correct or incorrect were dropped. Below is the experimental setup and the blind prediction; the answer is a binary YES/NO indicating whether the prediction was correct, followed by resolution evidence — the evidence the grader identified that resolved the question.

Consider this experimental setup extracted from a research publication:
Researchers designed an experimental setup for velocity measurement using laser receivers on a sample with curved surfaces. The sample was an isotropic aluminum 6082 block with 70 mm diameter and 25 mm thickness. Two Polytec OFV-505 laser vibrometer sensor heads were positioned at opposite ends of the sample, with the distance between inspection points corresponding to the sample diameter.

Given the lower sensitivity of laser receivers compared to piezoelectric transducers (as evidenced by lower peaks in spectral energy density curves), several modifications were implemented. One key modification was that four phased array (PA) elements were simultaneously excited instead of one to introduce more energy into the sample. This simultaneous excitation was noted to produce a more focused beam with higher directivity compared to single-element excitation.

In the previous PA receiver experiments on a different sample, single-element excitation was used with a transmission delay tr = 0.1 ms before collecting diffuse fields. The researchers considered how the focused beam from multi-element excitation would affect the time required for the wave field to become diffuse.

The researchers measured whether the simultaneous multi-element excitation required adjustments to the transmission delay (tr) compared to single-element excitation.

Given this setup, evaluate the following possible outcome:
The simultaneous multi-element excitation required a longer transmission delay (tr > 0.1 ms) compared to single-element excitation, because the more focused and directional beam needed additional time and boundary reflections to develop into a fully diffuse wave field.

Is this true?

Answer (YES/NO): YES